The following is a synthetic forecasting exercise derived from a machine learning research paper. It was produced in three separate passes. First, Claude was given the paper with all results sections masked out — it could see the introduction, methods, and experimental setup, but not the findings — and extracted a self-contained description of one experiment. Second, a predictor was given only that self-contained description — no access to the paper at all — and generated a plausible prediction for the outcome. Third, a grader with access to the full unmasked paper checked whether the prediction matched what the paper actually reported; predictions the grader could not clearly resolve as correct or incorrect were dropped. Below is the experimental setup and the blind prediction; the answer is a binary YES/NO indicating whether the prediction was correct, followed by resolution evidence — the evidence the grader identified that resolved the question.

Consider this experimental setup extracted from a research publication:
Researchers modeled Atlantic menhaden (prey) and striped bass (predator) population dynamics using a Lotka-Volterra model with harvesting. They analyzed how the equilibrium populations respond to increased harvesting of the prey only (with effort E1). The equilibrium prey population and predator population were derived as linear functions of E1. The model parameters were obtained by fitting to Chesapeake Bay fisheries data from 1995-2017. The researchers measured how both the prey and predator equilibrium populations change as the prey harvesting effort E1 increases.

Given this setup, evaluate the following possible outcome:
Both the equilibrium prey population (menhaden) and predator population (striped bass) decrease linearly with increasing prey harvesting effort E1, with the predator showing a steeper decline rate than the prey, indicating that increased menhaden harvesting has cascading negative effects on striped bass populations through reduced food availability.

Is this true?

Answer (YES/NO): YES